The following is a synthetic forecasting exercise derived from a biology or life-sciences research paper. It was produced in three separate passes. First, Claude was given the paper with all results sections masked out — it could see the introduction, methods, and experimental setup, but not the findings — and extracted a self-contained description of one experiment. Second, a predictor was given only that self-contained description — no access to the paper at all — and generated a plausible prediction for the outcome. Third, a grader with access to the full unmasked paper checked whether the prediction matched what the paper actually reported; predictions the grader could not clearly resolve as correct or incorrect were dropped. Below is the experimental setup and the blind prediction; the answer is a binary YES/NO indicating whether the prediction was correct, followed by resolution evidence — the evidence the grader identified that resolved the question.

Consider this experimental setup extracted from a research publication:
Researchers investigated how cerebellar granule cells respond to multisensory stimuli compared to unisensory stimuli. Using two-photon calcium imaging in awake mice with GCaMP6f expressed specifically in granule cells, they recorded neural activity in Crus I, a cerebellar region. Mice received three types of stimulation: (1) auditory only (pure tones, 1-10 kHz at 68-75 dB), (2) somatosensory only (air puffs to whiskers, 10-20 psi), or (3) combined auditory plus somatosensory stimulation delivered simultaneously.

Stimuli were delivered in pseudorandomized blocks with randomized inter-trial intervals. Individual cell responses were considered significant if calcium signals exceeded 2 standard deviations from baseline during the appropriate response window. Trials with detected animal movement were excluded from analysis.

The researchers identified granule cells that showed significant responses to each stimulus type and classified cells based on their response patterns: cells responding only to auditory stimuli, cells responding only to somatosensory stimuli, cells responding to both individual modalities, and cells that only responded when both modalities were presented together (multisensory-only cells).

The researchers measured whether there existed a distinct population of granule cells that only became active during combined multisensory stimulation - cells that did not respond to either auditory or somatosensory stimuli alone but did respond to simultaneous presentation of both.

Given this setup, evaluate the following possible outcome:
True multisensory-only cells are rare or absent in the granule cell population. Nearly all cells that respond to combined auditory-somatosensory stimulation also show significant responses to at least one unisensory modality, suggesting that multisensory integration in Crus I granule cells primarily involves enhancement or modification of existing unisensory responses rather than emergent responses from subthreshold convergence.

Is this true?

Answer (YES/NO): NO